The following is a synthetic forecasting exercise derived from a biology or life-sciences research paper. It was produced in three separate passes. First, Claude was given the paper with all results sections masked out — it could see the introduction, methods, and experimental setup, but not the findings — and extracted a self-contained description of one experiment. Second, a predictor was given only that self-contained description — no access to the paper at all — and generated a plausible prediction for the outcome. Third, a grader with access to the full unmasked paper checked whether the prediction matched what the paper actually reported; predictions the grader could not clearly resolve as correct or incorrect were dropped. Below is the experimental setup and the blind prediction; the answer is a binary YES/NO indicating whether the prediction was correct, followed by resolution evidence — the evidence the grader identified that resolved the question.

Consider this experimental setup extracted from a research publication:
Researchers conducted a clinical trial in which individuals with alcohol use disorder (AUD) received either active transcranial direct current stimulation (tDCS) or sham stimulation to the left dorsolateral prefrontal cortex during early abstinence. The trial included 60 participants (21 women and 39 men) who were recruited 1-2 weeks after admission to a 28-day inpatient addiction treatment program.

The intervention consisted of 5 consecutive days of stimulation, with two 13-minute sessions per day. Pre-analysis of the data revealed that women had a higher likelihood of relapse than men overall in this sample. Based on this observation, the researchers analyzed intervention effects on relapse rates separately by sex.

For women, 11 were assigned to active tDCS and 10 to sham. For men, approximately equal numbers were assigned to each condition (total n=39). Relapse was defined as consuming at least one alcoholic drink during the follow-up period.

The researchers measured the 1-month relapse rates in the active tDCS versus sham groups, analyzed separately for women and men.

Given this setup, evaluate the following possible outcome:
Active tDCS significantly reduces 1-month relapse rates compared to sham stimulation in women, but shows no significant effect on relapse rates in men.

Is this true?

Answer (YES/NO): YES